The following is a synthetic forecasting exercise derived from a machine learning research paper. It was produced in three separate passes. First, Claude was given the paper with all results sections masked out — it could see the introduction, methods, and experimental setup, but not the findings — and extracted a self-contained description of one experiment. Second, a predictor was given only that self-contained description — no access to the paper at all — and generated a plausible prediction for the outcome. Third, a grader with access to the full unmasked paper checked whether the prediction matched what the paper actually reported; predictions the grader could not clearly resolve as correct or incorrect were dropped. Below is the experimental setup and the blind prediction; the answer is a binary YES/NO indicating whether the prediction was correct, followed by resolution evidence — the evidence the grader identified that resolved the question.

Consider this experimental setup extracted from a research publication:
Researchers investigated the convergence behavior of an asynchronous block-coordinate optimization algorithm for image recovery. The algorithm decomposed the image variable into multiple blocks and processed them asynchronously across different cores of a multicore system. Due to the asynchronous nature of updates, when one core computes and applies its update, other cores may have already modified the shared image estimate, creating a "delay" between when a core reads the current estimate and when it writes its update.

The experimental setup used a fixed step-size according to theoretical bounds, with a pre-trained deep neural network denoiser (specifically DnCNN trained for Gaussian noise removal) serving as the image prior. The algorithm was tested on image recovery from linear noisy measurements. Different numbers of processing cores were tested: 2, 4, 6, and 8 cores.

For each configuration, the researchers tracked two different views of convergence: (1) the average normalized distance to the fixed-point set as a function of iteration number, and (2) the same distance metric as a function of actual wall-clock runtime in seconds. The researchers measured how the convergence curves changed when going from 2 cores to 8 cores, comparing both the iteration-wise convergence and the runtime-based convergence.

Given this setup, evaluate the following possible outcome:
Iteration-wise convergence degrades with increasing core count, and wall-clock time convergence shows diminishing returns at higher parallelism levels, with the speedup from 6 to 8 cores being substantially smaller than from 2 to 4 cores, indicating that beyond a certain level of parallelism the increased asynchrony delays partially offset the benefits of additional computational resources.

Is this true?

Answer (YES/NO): NO